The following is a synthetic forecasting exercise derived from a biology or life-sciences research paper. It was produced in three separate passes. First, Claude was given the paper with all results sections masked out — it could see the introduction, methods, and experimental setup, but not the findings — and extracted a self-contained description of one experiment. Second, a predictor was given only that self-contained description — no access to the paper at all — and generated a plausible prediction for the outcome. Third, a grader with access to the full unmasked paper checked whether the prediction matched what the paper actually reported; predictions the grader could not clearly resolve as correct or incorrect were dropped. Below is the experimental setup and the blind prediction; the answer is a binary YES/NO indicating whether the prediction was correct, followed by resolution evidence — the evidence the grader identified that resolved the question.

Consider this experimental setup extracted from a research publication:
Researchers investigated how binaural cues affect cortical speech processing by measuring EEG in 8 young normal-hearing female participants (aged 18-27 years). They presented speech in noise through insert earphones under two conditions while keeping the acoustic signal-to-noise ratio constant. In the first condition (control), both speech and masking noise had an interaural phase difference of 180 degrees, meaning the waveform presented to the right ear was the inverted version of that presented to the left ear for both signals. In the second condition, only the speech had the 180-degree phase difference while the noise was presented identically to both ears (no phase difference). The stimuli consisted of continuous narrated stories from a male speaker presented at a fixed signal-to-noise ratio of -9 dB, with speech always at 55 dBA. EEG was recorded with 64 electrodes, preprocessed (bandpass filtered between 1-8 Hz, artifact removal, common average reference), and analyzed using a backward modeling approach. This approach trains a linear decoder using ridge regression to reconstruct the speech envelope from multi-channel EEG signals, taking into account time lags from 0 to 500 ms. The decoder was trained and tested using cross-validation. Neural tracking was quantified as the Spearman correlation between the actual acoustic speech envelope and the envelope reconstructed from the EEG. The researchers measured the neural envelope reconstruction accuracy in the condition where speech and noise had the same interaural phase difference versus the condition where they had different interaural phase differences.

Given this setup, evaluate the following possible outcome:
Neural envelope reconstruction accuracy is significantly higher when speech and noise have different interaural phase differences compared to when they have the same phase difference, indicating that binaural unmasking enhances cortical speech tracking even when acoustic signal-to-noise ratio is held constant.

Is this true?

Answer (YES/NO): YES